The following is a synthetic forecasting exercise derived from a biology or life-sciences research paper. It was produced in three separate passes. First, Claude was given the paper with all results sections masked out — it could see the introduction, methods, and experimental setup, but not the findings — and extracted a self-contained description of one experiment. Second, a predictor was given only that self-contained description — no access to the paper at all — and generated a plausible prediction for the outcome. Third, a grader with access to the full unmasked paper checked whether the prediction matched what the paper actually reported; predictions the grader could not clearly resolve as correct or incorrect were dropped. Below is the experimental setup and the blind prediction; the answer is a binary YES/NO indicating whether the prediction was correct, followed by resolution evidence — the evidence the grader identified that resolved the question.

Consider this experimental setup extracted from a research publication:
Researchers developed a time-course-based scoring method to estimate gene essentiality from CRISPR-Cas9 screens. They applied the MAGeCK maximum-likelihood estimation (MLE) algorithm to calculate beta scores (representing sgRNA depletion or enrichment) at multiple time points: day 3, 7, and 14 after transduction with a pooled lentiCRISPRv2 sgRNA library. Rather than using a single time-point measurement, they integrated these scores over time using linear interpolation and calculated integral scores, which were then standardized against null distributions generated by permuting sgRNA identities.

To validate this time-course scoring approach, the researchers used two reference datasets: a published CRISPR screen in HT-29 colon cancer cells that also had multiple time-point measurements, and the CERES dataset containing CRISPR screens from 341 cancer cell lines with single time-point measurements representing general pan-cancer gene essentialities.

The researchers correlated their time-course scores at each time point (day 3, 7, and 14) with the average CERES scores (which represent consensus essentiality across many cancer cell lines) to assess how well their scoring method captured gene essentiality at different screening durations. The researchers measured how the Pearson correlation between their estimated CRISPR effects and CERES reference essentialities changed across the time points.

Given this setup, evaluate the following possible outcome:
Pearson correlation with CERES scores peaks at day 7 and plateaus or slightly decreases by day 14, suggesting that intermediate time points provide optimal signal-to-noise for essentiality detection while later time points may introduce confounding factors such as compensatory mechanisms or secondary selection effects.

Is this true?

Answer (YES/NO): NO